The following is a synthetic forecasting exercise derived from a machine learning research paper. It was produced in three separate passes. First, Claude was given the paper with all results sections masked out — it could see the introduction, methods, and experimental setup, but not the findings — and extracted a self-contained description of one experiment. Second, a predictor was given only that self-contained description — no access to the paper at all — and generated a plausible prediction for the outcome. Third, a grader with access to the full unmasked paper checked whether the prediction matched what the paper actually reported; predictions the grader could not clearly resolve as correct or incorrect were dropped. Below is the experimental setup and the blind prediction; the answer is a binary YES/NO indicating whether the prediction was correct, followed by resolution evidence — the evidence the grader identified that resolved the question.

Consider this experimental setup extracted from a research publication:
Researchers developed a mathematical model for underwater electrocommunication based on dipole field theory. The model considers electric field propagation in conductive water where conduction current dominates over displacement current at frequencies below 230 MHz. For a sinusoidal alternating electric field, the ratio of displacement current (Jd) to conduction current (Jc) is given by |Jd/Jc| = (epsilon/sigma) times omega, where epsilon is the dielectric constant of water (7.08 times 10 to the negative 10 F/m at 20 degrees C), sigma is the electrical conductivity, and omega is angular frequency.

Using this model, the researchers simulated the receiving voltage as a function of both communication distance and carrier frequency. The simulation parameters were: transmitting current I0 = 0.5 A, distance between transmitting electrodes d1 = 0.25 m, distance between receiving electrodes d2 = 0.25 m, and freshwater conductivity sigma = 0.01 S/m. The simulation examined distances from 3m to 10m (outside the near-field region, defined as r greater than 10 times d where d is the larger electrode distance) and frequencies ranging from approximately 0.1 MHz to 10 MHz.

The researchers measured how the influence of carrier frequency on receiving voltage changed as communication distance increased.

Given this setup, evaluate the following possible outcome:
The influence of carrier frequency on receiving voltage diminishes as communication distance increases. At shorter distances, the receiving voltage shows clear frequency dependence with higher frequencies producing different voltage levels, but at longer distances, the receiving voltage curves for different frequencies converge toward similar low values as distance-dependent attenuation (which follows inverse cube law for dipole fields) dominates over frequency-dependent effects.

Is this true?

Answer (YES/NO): YES